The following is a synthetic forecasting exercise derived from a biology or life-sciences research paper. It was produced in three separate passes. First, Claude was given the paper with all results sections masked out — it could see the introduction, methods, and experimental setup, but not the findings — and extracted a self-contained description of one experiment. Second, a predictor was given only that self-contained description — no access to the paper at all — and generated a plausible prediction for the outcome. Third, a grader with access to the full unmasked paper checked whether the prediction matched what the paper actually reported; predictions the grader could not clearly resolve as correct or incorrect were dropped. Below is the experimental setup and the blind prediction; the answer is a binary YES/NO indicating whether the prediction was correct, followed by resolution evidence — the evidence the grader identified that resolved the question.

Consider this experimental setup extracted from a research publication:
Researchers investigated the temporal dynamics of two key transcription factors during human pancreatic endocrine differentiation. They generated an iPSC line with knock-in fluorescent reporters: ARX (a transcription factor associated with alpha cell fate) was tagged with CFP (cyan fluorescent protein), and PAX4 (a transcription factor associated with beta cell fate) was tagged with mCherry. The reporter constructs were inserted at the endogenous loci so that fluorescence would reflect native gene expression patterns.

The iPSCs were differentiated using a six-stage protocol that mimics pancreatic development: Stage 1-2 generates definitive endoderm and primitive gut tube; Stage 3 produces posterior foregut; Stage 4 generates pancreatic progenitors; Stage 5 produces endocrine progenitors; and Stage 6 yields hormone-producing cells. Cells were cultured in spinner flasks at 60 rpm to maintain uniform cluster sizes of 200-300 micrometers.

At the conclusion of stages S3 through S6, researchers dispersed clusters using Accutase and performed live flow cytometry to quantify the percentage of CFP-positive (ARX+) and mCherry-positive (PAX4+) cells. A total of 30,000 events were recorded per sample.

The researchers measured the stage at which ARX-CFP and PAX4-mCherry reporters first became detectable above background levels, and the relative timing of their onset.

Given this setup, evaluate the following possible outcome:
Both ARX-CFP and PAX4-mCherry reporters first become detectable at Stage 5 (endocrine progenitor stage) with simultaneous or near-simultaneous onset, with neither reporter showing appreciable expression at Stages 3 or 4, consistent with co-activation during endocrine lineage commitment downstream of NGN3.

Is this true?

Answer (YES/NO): NO